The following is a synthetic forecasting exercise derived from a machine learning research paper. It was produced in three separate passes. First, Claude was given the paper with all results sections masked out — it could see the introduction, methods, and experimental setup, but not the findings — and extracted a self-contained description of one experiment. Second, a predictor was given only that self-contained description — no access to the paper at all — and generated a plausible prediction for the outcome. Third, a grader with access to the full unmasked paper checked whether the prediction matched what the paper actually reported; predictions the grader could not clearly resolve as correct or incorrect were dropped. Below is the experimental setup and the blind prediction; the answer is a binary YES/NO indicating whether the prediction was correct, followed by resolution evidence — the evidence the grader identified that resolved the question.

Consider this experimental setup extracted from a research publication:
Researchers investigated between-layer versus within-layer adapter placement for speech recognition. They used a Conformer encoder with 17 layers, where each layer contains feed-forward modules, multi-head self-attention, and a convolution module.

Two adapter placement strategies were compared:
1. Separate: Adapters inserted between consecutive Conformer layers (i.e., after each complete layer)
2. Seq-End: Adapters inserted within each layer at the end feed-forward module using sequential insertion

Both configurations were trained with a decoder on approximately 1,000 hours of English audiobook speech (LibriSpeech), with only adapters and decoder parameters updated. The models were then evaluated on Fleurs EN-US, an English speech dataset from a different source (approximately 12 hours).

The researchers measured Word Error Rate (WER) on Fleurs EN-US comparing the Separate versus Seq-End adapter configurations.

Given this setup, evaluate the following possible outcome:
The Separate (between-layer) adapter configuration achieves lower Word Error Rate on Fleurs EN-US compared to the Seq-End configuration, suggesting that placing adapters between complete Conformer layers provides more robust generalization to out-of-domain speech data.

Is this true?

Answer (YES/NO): NO